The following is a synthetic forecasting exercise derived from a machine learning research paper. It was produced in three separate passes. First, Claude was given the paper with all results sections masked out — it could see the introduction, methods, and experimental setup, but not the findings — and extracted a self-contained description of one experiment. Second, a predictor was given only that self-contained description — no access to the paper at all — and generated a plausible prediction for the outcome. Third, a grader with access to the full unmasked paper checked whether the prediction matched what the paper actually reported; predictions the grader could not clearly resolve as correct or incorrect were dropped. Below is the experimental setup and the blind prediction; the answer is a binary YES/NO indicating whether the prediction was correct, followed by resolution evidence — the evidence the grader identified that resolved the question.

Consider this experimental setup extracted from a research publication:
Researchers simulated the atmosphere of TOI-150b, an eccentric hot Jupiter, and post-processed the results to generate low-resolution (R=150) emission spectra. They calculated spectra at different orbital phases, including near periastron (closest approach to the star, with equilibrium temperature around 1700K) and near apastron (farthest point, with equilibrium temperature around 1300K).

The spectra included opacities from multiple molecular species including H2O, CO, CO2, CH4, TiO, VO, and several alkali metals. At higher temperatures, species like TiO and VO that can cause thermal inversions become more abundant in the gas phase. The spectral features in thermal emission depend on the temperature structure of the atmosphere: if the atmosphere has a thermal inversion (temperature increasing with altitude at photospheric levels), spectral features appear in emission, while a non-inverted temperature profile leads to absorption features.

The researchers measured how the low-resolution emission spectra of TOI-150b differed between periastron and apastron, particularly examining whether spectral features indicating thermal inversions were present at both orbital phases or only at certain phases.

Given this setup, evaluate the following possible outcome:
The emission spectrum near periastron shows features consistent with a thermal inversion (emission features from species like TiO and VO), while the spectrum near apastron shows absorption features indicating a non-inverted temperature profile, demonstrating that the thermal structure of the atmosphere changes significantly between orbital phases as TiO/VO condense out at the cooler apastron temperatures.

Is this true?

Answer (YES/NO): YES